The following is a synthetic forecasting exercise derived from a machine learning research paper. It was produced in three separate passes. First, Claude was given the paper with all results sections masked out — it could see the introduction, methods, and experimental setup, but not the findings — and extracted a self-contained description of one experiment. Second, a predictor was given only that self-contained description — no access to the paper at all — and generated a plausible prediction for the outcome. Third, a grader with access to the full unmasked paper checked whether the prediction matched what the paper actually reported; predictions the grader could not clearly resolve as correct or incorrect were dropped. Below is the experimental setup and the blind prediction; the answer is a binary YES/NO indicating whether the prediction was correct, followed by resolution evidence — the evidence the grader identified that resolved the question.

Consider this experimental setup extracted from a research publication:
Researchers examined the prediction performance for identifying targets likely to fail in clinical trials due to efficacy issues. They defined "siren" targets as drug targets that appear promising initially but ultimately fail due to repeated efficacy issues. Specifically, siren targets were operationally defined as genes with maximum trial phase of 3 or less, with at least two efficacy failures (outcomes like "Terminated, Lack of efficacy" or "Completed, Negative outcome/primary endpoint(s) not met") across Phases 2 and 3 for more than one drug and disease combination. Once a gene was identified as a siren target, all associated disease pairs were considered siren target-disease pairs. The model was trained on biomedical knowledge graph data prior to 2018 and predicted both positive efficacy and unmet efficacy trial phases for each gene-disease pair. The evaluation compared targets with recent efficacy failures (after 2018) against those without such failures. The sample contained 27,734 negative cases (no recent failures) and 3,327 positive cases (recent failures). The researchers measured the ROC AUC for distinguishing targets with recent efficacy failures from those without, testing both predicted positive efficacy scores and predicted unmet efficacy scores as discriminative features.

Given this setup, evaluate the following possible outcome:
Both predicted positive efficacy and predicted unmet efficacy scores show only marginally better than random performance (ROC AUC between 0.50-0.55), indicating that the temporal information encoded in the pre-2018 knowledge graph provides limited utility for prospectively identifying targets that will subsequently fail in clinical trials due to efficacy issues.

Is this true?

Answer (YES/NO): NO